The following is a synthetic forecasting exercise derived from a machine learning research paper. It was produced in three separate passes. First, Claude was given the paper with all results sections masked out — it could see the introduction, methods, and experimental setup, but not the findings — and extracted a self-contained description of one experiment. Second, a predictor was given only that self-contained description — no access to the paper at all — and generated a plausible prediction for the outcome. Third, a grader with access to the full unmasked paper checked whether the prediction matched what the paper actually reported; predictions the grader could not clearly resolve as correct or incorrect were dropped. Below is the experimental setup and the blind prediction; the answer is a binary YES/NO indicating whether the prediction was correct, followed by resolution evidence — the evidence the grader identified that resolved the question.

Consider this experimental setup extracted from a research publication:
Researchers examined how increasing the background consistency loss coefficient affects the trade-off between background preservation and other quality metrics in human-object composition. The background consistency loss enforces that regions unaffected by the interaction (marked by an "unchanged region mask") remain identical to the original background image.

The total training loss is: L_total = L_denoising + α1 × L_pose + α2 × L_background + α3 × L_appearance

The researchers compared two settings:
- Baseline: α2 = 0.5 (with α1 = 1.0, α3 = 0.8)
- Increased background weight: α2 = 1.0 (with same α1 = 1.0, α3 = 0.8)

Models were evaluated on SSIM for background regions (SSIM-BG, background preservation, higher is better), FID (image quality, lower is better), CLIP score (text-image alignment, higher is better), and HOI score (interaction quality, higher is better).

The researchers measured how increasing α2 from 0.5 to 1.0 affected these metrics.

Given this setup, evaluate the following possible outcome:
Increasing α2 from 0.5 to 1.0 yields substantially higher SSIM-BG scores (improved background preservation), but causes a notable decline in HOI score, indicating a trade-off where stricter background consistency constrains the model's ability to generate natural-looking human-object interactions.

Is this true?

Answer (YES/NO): NO